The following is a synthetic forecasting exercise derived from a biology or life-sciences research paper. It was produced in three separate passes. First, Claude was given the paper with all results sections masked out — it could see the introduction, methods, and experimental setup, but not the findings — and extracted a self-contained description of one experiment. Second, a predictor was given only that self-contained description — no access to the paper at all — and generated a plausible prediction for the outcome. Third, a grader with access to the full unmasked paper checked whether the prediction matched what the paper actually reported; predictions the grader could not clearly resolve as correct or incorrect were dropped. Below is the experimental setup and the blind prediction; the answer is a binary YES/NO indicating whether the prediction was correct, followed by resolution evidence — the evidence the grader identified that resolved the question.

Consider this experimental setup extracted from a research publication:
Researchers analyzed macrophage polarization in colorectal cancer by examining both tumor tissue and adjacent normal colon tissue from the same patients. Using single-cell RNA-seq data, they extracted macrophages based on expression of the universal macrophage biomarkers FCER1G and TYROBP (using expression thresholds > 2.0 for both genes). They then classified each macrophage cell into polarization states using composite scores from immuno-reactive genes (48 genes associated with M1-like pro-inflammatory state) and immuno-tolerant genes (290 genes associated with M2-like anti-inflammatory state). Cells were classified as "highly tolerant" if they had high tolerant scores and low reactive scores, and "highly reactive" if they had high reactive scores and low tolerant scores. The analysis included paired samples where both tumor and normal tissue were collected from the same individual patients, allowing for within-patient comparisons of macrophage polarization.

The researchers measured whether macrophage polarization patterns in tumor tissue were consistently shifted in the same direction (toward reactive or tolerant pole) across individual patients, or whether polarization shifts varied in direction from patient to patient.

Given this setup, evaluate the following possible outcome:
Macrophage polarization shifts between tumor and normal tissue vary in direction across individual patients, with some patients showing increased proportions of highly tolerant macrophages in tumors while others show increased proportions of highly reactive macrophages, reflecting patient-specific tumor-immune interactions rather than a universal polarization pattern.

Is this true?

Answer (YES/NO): NO